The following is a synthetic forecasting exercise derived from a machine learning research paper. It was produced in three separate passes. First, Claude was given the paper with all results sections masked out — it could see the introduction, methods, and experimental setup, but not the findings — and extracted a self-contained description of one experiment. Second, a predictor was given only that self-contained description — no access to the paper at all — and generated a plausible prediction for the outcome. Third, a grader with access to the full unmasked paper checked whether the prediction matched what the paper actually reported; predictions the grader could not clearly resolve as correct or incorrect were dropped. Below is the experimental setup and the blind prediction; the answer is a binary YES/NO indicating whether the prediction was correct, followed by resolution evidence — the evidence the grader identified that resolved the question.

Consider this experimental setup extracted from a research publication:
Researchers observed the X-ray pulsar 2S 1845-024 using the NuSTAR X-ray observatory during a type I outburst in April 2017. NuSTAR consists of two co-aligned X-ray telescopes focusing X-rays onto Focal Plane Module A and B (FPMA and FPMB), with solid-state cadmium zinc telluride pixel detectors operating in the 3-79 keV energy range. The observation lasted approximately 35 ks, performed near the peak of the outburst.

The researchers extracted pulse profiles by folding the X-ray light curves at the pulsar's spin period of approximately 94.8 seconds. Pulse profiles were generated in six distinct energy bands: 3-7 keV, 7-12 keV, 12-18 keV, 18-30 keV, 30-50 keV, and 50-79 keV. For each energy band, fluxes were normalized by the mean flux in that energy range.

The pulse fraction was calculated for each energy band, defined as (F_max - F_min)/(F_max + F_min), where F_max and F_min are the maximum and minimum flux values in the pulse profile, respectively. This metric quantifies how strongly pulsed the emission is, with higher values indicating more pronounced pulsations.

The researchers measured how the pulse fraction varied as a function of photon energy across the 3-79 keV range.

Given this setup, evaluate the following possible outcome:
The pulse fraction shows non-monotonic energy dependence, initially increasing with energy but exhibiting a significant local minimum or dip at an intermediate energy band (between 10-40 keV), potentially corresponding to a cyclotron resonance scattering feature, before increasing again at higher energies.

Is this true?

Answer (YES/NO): NO